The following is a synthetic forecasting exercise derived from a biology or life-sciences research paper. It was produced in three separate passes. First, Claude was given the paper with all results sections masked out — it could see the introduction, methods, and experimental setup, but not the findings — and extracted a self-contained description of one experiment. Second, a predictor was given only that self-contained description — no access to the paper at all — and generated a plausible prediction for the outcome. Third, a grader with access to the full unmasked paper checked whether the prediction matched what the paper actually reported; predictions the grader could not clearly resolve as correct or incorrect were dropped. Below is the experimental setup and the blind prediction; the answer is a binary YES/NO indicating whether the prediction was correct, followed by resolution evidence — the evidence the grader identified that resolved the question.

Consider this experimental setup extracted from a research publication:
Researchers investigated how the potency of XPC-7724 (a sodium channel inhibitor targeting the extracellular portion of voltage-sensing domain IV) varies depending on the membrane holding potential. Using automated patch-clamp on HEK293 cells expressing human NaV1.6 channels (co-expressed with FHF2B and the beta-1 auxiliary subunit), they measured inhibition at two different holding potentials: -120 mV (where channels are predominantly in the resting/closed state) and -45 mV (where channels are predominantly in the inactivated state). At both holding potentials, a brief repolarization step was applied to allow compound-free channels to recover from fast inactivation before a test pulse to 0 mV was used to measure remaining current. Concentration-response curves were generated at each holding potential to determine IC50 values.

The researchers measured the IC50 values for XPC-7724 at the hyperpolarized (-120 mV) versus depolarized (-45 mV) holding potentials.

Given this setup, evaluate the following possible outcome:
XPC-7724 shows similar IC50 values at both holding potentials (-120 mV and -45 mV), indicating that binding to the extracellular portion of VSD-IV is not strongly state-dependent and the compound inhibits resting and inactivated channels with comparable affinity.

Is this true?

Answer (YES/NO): NO